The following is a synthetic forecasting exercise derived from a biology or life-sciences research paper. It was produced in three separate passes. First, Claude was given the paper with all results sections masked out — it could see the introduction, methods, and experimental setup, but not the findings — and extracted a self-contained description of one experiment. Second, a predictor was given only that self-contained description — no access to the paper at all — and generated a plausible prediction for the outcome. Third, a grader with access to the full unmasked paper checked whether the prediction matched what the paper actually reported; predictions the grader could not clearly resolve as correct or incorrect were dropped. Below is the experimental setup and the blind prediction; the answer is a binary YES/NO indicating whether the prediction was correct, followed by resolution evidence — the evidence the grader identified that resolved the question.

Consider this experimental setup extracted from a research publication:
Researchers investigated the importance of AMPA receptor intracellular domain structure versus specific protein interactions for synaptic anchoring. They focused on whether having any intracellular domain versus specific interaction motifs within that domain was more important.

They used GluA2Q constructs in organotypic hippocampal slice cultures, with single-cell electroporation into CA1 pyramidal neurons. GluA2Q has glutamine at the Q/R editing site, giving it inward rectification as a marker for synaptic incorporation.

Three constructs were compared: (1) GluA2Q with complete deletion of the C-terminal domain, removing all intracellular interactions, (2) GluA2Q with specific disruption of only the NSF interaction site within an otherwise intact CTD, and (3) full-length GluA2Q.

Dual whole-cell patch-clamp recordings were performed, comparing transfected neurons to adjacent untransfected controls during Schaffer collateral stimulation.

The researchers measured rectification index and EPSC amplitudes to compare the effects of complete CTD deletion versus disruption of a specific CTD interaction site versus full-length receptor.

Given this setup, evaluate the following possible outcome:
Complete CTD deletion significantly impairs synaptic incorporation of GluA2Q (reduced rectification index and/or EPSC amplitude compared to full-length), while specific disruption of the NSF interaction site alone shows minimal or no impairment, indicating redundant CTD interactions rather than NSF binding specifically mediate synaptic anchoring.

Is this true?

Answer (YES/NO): NO